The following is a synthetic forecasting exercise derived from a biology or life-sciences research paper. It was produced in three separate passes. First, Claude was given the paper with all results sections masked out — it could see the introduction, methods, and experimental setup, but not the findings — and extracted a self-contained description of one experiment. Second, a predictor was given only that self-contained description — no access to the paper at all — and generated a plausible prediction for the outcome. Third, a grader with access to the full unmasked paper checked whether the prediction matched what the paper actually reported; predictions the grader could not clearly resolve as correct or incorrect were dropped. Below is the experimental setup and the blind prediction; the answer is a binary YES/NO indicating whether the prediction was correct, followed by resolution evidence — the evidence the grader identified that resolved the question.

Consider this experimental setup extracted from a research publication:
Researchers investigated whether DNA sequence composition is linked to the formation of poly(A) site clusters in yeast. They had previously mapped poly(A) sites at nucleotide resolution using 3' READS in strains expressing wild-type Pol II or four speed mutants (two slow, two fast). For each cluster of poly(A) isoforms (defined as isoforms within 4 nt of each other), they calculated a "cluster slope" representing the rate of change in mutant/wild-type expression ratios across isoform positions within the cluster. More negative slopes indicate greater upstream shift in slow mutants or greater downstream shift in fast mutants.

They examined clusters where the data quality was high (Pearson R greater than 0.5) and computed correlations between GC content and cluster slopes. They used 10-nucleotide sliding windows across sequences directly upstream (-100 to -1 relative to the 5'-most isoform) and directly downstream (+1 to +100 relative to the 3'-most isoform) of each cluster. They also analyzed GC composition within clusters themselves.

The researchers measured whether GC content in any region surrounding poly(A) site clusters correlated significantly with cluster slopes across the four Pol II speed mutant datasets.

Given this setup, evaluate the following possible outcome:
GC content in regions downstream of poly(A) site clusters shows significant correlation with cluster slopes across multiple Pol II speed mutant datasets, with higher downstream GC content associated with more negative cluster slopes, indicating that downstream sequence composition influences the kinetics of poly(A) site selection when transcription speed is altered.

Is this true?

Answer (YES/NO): NO